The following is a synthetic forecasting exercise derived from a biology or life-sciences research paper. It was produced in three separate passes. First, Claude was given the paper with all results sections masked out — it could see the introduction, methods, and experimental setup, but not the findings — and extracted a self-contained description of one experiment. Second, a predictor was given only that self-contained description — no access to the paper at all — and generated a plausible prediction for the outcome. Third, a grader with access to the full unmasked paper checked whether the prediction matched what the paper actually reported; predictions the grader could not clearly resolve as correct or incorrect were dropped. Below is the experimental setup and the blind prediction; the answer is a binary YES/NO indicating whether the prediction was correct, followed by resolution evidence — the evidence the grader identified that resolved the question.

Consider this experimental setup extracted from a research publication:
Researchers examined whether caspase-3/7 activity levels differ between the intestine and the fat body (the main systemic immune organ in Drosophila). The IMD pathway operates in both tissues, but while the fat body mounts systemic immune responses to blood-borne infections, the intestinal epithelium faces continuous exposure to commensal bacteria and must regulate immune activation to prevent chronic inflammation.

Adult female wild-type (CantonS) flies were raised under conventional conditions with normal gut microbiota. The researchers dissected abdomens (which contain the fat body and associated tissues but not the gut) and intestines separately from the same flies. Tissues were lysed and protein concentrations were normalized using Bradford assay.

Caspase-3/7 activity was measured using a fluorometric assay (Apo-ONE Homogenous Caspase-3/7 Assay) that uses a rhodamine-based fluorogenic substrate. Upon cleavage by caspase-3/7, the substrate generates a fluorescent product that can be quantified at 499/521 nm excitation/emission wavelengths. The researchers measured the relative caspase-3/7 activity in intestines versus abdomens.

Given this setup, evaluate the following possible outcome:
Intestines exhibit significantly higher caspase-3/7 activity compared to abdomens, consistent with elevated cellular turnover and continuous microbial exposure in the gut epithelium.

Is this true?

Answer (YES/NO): YES